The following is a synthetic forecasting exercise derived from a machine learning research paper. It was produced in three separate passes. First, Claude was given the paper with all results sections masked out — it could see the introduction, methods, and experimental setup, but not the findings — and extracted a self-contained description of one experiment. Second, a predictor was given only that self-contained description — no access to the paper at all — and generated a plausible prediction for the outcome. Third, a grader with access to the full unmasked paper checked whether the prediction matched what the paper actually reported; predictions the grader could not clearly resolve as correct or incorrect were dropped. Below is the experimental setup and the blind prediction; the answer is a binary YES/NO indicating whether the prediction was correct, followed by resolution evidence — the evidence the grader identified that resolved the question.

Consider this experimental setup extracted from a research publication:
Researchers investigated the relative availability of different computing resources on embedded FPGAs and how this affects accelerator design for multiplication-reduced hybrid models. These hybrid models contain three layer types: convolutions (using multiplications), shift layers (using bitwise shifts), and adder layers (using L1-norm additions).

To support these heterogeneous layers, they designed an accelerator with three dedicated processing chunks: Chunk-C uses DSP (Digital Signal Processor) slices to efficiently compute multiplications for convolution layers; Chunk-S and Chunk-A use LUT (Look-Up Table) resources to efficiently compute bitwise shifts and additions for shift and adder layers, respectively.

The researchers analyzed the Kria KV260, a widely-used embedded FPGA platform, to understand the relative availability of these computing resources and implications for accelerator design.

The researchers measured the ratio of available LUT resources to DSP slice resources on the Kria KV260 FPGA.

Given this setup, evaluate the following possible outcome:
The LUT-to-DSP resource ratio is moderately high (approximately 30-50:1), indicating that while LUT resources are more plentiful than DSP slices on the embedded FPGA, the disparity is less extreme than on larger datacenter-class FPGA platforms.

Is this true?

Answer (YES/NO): NO